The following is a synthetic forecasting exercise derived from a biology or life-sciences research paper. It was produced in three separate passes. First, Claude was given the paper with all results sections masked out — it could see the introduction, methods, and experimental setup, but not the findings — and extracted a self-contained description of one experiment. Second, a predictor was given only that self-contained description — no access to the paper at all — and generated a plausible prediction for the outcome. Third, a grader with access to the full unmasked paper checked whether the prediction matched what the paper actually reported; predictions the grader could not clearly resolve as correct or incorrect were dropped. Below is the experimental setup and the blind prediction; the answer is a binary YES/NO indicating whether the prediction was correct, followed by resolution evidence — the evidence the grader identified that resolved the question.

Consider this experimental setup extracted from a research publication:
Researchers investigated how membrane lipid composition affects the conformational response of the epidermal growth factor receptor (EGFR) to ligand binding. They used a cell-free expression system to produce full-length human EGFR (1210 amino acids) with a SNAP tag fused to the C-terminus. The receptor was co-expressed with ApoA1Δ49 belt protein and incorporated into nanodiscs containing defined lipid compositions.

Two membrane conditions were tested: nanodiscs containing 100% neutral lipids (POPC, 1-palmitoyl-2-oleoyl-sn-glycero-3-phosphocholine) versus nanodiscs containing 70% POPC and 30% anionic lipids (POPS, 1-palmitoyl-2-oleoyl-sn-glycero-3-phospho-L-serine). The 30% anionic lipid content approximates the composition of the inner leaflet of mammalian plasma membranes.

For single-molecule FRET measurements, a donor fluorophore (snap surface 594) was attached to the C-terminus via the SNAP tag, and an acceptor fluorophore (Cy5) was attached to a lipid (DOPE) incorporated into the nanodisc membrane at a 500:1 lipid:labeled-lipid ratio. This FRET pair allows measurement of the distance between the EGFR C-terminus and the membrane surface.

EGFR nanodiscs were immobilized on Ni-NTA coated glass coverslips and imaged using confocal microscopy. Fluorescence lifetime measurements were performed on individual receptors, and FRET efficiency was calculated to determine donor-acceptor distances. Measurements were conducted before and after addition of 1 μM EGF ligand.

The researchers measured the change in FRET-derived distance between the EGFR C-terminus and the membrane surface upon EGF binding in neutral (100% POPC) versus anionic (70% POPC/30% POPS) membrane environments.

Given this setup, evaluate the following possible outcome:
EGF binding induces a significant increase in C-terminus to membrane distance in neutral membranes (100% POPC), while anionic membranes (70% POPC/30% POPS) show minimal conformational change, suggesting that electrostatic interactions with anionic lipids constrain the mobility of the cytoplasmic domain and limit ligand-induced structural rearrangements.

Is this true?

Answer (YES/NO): NO